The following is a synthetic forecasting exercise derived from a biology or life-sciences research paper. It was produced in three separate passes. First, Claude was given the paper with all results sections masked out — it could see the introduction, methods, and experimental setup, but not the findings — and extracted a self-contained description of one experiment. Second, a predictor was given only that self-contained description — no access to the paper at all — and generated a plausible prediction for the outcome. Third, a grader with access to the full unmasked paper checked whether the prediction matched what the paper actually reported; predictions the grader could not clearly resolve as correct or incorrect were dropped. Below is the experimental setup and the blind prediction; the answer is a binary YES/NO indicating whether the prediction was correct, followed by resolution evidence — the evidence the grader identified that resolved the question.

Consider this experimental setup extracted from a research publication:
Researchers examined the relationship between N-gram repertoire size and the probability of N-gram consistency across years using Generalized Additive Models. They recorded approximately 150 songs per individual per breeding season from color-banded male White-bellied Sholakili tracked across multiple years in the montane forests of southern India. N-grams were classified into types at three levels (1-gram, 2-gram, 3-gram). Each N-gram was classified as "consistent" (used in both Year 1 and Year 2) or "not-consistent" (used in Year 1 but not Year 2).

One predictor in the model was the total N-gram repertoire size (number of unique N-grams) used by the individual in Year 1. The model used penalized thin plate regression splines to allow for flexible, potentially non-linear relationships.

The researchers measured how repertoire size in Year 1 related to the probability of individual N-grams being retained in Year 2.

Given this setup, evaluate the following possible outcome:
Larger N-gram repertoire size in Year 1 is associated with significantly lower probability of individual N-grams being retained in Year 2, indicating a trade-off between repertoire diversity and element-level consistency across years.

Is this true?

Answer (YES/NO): NO